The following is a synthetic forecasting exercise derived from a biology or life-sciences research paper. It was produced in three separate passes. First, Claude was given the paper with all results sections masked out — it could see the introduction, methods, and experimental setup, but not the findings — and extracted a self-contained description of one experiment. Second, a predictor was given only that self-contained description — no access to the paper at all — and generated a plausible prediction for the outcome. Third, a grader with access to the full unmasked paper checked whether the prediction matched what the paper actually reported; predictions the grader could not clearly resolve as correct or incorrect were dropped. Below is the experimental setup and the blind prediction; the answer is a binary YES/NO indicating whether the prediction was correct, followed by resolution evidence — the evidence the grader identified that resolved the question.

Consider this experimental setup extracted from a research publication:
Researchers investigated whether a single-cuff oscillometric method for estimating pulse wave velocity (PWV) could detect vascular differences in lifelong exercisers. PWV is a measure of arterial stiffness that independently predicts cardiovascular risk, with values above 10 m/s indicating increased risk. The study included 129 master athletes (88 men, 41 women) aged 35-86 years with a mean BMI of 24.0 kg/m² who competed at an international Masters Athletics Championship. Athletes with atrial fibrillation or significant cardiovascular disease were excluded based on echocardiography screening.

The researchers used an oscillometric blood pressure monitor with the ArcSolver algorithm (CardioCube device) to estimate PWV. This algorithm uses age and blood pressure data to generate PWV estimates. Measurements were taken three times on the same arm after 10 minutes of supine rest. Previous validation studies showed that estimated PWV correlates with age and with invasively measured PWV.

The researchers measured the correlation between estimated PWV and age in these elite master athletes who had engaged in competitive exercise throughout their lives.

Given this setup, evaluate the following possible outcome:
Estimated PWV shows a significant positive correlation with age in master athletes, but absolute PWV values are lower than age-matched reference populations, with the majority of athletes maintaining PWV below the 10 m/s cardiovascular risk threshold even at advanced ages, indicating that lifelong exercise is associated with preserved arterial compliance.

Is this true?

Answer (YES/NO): NO